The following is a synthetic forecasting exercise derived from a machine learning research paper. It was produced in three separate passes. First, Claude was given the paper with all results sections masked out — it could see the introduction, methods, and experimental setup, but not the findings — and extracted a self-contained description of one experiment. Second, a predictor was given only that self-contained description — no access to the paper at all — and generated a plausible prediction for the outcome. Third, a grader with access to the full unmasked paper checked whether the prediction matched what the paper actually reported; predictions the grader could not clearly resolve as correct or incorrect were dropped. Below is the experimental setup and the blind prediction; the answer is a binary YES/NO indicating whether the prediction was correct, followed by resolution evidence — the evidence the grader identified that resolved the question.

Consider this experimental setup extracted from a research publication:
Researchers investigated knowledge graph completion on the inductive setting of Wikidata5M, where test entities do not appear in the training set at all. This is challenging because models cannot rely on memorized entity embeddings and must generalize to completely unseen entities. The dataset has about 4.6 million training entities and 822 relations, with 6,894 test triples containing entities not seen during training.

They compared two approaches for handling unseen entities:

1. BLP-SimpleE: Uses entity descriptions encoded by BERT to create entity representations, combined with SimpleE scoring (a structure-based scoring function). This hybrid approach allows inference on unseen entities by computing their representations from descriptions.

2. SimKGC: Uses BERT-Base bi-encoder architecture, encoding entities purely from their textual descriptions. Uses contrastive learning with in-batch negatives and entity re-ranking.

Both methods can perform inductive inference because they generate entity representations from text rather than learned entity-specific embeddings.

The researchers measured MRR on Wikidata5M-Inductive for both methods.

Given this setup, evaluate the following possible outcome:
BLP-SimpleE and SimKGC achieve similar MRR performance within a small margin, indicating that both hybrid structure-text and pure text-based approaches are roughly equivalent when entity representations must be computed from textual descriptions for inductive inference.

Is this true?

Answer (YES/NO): NO